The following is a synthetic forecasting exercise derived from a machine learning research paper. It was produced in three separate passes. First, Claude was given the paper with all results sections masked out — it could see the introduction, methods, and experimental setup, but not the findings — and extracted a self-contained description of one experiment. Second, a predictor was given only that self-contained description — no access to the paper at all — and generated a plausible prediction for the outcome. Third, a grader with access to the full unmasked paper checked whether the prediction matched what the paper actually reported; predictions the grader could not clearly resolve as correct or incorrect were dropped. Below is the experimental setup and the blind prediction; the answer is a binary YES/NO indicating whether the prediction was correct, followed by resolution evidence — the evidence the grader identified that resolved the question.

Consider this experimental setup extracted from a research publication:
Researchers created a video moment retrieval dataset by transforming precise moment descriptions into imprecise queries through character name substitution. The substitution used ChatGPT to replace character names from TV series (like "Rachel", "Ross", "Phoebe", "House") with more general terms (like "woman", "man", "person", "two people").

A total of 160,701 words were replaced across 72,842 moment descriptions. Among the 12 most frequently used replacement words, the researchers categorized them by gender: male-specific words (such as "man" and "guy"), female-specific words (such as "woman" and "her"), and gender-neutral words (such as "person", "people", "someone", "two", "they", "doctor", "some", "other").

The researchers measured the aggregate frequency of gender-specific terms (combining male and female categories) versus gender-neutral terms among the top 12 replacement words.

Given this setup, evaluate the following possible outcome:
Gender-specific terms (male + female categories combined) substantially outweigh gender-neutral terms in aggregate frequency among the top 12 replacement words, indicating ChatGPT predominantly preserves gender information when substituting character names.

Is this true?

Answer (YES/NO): YES